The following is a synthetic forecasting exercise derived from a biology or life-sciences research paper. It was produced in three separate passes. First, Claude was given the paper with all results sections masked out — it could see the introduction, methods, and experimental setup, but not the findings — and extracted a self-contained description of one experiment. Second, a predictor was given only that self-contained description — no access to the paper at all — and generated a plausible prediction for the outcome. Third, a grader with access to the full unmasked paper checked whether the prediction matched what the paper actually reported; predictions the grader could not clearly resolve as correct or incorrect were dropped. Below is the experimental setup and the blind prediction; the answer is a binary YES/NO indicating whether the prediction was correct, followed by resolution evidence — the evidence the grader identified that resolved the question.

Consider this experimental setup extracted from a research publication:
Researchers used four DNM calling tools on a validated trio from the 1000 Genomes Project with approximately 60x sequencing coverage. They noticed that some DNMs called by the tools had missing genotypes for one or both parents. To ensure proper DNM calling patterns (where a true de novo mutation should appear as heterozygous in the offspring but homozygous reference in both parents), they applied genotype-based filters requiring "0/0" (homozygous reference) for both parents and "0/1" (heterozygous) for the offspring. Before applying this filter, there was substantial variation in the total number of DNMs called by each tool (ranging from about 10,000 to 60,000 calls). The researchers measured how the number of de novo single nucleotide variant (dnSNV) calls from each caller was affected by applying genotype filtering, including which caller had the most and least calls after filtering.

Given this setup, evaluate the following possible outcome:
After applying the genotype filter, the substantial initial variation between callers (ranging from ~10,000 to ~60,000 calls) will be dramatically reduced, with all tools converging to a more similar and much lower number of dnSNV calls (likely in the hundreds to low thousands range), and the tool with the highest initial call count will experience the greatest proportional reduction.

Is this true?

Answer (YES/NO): NO